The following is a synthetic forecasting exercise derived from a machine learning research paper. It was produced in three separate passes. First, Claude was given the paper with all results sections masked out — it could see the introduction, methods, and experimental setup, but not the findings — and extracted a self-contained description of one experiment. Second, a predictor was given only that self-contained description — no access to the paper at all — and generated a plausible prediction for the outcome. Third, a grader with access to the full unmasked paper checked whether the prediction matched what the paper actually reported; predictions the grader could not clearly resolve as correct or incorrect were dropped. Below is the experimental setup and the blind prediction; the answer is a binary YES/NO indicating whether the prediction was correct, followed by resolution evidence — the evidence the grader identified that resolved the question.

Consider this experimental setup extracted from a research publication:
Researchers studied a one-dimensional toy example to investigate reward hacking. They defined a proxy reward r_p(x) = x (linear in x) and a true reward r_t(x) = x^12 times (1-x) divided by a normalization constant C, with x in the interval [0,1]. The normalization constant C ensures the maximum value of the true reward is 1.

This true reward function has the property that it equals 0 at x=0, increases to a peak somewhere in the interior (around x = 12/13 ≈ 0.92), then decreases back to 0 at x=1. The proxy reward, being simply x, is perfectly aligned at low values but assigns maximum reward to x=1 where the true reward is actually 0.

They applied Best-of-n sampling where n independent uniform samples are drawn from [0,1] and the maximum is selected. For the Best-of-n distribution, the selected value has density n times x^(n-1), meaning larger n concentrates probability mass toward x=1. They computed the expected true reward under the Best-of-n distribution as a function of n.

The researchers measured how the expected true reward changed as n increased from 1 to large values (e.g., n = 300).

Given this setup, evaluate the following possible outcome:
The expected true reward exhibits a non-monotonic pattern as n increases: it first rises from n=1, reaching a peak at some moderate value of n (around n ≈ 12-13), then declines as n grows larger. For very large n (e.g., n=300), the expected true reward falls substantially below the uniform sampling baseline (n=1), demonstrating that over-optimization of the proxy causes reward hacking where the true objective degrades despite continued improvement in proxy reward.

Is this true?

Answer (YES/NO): YES